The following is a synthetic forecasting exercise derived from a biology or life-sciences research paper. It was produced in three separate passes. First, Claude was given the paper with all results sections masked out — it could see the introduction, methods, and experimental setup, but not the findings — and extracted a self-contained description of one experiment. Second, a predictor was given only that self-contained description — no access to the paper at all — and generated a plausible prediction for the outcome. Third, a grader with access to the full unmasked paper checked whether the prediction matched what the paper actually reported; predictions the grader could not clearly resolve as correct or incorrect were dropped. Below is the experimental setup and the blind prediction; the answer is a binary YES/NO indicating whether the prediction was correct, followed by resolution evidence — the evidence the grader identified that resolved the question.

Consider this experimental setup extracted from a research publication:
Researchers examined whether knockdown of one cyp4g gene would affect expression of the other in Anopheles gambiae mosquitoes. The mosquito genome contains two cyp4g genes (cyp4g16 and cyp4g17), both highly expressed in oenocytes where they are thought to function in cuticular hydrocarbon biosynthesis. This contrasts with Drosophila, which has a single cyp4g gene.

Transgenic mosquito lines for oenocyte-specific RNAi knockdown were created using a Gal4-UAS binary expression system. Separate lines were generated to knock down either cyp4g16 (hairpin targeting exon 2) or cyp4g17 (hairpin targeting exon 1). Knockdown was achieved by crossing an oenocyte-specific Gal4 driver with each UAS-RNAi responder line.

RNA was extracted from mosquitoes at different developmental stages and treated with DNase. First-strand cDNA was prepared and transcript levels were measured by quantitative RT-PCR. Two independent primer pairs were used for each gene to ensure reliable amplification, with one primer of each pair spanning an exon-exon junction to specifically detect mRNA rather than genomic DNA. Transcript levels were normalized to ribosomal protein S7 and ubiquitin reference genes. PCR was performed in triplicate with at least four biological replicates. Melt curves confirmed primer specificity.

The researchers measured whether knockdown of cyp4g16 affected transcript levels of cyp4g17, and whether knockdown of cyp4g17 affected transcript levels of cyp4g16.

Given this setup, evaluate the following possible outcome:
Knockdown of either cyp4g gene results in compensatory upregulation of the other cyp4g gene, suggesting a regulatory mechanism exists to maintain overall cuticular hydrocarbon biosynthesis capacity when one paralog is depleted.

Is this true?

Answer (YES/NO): NO